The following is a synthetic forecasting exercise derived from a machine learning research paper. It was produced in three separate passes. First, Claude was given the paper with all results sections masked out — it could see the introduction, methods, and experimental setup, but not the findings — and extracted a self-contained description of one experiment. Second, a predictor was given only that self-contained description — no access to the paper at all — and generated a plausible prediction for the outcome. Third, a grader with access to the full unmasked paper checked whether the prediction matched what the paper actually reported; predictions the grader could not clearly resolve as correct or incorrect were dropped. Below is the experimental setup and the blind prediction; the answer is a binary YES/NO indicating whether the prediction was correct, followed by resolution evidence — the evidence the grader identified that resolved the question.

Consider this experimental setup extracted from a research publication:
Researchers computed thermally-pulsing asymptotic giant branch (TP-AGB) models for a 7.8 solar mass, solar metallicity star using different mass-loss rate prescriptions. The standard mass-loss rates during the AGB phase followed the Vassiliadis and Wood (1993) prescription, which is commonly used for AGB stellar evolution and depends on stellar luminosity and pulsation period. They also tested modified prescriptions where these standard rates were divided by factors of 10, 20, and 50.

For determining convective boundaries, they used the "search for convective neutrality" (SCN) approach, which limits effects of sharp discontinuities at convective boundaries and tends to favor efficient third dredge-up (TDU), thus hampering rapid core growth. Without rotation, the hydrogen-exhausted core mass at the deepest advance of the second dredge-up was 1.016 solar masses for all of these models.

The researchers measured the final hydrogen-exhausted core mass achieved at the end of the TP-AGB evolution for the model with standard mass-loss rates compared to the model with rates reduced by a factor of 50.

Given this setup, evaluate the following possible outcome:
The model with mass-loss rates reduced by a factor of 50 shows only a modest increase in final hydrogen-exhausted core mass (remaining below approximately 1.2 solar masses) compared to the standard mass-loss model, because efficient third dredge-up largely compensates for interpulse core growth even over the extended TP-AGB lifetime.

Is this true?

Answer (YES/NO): YES